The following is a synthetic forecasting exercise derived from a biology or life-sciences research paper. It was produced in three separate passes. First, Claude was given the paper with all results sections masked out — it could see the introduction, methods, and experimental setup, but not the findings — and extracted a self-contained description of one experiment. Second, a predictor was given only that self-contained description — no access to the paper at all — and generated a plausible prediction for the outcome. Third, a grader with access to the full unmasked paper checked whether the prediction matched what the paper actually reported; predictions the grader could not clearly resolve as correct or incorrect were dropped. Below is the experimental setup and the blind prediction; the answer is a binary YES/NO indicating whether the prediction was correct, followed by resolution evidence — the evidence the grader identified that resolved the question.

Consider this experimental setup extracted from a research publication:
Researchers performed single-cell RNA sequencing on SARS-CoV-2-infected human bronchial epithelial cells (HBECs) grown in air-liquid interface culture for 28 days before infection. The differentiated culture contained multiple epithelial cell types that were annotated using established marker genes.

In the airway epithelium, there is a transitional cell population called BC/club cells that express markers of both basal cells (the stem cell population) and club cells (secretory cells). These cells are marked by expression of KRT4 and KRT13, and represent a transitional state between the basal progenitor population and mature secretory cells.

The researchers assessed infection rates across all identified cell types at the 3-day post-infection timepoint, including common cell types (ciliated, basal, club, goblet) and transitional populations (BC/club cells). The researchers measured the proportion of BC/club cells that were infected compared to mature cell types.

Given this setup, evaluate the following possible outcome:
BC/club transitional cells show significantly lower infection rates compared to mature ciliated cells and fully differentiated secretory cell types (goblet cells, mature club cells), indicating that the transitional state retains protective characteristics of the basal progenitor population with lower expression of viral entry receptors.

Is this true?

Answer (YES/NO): NO